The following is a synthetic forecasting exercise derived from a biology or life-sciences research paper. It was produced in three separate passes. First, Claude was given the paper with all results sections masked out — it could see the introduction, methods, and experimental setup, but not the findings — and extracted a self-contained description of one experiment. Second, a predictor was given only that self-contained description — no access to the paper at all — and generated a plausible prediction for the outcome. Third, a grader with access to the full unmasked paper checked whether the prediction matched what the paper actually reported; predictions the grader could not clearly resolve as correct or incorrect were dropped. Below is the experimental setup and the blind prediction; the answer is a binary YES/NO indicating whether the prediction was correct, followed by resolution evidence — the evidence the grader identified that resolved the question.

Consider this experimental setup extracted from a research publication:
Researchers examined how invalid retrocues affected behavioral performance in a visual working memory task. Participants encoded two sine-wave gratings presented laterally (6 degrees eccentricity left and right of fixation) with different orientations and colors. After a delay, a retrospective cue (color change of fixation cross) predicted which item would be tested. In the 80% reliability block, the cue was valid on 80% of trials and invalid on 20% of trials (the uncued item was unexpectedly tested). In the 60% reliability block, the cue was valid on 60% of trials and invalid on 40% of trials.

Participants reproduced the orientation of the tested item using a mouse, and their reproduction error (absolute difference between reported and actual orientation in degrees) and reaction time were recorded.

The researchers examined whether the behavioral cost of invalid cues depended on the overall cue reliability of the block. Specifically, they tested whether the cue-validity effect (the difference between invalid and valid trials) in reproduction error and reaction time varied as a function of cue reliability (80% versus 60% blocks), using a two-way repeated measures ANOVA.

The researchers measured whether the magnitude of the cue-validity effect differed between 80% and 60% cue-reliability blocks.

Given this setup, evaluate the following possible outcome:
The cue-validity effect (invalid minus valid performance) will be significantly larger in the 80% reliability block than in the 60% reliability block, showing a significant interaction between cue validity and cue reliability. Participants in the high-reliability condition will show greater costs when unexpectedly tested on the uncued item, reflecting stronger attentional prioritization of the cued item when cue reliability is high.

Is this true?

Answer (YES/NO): NO